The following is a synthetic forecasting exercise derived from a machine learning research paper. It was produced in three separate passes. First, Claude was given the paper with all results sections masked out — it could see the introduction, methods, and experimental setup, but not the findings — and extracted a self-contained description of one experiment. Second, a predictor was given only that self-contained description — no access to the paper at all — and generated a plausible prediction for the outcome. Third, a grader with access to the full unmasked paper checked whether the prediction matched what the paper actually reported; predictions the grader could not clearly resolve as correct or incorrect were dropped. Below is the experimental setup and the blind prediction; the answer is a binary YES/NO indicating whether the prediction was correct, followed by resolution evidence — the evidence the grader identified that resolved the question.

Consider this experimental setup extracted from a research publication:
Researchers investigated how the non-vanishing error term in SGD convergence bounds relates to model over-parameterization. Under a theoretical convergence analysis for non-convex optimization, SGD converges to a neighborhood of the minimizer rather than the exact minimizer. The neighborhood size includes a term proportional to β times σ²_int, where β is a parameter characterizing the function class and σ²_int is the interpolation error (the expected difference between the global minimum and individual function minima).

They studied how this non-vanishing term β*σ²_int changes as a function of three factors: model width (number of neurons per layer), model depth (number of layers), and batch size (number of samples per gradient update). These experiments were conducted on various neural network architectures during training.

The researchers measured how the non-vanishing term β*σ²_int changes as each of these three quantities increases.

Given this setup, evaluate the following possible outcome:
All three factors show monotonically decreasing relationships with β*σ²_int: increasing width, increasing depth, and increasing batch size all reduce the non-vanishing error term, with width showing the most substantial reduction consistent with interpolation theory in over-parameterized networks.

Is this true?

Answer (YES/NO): NO